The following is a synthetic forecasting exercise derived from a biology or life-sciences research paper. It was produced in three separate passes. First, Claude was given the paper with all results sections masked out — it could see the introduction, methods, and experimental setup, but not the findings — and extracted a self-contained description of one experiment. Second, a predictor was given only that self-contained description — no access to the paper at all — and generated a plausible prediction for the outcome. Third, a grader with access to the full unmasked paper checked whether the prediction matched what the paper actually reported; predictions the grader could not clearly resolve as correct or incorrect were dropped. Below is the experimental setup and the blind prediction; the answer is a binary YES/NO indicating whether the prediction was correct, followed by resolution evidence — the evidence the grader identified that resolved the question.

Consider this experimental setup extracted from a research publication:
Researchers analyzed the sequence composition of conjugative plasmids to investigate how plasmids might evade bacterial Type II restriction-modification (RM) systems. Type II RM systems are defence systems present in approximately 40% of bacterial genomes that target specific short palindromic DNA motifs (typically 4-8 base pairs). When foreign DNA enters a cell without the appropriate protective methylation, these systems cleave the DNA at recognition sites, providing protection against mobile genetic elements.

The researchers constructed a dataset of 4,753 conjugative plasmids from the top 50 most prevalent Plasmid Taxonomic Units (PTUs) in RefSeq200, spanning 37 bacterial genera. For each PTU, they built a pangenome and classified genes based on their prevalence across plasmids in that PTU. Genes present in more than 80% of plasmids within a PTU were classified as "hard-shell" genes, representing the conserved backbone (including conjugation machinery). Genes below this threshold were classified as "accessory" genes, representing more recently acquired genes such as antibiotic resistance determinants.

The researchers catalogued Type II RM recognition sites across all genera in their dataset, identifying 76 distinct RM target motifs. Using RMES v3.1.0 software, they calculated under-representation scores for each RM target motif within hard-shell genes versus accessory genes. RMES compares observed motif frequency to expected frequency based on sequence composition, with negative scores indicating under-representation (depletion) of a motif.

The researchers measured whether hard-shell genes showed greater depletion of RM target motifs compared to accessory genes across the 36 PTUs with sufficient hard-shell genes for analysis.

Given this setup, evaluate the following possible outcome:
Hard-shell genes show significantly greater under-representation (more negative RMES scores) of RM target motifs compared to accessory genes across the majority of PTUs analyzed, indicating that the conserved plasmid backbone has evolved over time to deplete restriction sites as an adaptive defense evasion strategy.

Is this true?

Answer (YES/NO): NO